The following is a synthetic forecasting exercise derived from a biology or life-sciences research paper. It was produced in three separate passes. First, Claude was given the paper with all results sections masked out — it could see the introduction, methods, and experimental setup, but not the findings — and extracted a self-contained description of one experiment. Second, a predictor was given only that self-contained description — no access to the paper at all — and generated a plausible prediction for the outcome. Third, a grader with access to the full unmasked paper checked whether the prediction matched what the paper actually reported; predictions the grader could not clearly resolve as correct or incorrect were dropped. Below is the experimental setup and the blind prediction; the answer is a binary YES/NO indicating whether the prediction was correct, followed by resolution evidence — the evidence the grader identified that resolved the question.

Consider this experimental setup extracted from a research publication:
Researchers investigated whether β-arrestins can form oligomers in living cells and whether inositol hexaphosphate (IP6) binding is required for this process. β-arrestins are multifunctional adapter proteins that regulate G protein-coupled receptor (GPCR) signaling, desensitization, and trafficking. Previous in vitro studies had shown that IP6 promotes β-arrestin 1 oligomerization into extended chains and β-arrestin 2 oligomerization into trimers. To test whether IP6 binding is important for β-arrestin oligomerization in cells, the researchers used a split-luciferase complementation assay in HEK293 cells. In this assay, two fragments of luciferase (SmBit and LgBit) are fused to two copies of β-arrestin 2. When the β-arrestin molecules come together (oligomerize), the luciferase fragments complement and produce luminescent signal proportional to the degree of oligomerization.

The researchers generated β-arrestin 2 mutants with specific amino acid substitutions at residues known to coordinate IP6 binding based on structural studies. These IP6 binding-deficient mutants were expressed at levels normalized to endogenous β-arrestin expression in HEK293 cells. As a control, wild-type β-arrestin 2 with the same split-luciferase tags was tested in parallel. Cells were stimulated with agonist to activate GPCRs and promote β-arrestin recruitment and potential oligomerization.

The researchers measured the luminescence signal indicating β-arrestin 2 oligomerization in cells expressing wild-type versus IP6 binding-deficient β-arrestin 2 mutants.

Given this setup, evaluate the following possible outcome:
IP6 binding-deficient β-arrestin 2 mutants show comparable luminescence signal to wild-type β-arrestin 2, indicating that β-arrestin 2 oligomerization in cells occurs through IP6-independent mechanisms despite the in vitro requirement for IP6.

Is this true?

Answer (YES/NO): NO